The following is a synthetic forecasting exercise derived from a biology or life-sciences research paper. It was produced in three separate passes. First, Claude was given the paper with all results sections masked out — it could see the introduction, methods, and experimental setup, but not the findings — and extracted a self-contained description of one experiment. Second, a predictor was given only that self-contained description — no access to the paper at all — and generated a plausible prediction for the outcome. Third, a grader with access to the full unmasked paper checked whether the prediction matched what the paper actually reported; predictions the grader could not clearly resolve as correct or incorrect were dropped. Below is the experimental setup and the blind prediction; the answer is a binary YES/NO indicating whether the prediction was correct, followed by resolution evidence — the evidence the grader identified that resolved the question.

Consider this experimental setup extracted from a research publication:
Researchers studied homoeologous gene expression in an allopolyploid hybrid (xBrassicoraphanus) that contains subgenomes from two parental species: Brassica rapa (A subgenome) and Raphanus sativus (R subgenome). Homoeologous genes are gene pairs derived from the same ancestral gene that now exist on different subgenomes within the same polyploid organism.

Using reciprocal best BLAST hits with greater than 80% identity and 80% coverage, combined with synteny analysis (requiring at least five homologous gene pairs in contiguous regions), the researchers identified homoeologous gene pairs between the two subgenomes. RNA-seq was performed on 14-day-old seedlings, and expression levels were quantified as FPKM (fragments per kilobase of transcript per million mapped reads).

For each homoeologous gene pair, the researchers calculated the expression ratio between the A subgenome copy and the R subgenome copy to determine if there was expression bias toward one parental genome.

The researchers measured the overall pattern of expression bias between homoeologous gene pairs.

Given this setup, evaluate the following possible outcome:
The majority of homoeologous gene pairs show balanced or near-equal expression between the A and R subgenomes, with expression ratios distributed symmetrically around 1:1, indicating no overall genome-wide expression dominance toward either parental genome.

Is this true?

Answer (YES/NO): NO